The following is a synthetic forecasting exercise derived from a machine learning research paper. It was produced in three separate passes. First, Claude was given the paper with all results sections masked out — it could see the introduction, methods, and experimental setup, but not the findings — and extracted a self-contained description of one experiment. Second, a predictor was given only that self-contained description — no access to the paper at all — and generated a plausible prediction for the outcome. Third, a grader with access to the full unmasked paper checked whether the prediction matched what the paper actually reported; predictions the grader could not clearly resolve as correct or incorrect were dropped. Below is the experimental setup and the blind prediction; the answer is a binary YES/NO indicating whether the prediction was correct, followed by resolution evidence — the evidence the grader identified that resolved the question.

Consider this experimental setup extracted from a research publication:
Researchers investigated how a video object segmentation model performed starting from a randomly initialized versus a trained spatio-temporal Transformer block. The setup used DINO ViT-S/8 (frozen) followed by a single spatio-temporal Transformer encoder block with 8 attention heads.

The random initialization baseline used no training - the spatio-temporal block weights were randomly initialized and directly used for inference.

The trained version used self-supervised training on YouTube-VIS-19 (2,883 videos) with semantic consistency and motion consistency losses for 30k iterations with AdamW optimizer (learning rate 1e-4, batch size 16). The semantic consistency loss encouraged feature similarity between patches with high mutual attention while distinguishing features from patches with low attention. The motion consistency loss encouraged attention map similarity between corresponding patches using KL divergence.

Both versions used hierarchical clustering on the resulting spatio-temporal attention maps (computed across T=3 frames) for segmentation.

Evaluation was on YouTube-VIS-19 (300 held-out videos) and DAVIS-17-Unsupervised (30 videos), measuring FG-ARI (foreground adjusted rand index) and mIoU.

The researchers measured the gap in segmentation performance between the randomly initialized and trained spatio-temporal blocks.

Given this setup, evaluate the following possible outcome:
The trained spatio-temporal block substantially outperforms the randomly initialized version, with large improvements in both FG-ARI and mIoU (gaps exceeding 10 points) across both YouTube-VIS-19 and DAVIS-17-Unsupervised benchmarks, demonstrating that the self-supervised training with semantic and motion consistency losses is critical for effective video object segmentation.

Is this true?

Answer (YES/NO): YES